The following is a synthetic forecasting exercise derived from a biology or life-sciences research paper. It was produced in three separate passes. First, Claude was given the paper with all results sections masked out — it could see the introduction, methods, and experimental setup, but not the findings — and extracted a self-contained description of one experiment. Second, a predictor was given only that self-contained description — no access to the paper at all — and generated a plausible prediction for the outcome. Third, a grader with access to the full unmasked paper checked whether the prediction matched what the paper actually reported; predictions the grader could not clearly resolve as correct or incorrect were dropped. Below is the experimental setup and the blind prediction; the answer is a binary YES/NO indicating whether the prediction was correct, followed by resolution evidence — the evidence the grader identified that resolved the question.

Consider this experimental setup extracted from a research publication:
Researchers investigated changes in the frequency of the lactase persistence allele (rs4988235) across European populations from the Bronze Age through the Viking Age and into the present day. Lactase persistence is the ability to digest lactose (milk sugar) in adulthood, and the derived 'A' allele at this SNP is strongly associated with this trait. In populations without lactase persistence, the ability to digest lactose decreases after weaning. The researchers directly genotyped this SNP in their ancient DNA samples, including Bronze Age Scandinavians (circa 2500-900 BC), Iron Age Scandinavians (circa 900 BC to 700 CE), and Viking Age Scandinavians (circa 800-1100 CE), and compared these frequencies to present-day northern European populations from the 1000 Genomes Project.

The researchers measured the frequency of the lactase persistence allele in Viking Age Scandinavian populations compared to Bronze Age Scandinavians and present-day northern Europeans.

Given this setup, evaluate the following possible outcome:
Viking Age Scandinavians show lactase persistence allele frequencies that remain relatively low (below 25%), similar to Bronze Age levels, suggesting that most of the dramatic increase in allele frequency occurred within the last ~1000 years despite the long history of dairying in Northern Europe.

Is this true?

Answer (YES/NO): NO